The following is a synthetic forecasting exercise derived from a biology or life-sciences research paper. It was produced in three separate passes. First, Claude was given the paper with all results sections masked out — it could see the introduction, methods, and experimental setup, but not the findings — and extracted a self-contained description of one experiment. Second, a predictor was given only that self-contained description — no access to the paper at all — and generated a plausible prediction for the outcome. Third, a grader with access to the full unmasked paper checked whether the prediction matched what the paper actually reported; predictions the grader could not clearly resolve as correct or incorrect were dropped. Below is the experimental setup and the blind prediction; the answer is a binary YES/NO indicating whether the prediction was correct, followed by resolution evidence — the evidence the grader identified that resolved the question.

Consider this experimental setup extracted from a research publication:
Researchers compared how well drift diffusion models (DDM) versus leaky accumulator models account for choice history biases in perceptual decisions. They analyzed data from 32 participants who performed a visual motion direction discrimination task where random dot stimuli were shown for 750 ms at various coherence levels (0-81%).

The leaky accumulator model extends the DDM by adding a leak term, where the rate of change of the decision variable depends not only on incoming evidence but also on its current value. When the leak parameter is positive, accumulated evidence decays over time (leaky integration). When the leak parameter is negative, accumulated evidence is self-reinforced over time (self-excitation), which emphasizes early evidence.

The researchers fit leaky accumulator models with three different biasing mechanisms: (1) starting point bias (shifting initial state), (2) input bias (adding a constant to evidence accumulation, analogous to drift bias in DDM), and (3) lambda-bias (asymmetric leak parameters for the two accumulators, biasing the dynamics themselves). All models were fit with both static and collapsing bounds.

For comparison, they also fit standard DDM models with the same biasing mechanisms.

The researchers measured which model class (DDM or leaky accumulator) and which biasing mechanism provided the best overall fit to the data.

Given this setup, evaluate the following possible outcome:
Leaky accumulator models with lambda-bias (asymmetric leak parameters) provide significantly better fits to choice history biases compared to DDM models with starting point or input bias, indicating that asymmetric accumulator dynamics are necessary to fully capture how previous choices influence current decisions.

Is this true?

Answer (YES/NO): NO